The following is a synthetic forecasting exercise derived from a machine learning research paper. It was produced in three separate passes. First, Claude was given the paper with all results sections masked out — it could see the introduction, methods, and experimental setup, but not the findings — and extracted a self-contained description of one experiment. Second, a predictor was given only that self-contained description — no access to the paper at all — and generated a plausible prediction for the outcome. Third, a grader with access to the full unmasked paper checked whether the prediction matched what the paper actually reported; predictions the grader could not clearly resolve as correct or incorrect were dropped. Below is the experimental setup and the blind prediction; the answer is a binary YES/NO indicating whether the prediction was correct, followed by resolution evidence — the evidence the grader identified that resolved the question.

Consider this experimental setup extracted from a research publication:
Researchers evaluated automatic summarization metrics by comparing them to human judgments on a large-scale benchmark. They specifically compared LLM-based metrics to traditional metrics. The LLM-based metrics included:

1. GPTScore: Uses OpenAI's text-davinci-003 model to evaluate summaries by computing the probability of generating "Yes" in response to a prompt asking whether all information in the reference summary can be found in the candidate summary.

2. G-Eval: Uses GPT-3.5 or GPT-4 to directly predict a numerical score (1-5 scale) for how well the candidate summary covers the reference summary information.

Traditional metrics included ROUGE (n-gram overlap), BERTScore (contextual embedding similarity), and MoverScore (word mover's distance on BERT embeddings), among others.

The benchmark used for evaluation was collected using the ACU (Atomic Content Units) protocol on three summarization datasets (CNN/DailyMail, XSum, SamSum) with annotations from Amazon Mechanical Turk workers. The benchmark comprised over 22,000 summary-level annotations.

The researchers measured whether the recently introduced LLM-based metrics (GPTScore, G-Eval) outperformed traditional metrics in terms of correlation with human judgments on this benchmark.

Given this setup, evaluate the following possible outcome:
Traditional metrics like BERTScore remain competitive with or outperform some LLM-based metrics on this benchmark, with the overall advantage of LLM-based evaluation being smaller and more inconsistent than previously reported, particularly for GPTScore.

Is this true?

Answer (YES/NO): YES